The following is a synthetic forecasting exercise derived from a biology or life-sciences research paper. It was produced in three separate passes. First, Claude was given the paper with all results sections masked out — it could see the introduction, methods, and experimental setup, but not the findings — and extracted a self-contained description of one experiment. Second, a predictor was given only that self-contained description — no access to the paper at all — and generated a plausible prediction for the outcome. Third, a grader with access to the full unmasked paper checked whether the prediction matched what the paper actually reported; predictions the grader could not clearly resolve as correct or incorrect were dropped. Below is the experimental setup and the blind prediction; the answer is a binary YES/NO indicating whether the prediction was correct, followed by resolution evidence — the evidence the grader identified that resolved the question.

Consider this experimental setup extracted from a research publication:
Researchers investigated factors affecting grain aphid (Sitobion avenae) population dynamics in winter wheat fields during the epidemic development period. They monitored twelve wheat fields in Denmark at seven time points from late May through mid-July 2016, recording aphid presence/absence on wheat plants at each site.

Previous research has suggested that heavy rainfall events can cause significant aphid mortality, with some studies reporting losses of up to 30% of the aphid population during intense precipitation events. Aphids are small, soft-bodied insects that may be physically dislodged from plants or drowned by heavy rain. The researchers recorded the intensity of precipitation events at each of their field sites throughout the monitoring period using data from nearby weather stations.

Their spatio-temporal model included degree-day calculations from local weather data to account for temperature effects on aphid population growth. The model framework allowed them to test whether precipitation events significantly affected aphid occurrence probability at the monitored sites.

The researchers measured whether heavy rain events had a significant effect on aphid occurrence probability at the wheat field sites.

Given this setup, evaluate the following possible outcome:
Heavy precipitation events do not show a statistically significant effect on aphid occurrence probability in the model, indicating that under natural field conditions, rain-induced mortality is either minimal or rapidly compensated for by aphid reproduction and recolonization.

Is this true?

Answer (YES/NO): YES